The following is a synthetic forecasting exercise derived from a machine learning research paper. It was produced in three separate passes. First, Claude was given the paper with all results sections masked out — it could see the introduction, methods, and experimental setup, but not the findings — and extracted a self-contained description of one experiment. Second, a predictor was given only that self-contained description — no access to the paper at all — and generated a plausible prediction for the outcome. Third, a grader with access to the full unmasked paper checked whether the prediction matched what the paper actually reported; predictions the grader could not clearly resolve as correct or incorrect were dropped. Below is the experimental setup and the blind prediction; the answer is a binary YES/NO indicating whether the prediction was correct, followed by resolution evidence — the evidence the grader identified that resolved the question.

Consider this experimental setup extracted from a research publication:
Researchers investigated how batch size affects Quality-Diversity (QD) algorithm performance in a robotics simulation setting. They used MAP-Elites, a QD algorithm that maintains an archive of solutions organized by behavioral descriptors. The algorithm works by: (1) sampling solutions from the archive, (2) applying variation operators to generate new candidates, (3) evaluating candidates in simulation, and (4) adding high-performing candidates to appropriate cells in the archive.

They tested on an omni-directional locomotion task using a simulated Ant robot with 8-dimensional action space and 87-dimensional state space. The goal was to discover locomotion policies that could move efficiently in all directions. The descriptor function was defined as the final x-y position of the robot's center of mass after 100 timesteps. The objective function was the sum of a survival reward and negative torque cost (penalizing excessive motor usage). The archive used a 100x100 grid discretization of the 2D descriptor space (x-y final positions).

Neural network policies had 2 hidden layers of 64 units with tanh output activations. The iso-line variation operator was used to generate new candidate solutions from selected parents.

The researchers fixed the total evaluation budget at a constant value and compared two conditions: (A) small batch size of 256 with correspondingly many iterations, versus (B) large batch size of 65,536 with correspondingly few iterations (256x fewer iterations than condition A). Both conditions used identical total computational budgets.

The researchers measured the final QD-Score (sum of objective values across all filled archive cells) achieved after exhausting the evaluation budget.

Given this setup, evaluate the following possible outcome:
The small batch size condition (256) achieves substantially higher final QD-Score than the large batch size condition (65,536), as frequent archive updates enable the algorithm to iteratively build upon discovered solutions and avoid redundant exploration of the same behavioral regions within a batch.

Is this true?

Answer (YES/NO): NO